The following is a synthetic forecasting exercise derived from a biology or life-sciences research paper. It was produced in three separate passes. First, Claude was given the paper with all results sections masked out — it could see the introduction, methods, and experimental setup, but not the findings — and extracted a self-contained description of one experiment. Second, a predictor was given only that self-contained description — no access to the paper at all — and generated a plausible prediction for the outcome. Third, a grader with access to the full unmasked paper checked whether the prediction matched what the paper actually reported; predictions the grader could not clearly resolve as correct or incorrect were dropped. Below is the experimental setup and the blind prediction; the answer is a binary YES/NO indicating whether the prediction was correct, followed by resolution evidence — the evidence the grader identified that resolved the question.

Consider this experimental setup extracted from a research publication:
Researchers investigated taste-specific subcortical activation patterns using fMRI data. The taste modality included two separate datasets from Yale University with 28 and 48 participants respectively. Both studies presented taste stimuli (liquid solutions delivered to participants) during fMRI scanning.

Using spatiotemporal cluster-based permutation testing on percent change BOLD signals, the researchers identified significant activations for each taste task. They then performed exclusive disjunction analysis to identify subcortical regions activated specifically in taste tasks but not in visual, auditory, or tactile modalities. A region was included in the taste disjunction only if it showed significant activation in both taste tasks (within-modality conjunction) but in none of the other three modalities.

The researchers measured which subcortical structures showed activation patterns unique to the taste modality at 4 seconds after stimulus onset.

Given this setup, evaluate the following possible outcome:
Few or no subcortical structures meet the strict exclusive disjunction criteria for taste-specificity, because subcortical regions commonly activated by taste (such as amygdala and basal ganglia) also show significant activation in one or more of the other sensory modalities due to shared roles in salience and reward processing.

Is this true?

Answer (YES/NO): NO